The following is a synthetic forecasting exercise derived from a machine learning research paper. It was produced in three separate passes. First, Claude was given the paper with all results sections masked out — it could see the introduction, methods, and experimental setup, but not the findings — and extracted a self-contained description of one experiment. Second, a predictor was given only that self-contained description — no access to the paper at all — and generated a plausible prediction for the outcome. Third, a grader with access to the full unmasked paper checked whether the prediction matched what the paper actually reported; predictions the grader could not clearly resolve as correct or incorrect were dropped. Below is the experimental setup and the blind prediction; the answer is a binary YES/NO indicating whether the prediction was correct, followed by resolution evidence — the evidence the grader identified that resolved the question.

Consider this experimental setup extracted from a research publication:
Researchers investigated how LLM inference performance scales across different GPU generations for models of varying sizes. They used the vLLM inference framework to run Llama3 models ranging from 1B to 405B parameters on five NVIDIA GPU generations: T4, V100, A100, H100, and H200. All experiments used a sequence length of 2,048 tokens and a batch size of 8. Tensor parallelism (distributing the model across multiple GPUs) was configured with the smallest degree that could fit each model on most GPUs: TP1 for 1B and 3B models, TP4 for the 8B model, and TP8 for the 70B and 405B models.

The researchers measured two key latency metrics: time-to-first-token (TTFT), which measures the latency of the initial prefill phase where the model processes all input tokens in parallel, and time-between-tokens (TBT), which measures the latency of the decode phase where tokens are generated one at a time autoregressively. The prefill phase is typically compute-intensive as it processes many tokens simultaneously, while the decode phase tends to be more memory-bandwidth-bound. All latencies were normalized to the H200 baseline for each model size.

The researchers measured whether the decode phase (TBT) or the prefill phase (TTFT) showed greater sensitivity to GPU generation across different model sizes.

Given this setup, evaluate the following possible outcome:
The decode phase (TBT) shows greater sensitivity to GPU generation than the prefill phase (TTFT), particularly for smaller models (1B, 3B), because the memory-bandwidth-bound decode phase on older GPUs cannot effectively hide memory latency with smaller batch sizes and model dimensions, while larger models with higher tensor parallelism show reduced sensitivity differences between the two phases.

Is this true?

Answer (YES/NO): NO